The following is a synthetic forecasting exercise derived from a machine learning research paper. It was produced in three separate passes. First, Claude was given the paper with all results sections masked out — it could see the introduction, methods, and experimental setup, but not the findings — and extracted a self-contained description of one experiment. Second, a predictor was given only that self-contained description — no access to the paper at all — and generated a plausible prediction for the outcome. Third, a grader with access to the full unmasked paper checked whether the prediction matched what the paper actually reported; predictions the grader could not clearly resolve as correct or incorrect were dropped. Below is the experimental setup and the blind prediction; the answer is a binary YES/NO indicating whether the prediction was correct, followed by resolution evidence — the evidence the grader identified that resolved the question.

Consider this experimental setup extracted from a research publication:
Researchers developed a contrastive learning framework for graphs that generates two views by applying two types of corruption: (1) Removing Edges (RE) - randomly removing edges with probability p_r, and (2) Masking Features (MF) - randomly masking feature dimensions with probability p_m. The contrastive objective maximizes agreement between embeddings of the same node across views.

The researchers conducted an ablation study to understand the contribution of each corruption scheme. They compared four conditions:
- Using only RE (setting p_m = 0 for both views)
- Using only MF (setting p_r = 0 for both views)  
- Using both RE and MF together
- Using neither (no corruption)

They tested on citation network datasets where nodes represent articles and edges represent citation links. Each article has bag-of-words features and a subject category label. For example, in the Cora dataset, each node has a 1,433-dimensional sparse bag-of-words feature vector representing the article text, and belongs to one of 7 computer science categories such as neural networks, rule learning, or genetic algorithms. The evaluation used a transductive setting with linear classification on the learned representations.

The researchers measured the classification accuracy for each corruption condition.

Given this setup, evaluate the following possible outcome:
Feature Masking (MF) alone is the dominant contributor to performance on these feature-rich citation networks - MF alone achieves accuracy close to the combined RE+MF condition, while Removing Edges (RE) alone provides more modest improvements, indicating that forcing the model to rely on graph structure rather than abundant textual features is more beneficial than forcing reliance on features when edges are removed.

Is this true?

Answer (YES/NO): NO